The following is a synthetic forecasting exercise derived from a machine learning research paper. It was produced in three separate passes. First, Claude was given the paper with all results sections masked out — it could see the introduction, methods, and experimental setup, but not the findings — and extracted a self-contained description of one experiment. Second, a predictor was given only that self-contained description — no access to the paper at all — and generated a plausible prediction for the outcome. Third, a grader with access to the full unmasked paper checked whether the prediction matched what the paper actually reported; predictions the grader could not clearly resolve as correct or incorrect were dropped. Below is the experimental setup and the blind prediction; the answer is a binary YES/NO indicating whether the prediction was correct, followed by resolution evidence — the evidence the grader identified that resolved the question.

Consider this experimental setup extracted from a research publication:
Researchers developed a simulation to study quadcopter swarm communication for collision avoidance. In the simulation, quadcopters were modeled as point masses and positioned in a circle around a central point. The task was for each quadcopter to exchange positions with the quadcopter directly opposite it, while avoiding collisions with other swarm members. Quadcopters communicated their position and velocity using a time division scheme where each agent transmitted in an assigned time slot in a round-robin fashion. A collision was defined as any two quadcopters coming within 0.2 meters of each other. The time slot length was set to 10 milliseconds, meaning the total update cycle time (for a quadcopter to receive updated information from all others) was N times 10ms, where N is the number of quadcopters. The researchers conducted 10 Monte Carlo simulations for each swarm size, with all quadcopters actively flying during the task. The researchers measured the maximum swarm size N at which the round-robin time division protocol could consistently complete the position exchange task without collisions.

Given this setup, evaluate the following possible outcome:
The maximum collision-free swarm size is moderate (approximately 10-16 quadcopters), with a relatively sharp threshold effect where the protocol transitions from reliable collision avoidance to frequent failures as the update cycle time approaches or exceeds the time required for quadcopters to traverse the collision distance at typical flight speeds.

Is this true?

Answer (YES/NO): NO